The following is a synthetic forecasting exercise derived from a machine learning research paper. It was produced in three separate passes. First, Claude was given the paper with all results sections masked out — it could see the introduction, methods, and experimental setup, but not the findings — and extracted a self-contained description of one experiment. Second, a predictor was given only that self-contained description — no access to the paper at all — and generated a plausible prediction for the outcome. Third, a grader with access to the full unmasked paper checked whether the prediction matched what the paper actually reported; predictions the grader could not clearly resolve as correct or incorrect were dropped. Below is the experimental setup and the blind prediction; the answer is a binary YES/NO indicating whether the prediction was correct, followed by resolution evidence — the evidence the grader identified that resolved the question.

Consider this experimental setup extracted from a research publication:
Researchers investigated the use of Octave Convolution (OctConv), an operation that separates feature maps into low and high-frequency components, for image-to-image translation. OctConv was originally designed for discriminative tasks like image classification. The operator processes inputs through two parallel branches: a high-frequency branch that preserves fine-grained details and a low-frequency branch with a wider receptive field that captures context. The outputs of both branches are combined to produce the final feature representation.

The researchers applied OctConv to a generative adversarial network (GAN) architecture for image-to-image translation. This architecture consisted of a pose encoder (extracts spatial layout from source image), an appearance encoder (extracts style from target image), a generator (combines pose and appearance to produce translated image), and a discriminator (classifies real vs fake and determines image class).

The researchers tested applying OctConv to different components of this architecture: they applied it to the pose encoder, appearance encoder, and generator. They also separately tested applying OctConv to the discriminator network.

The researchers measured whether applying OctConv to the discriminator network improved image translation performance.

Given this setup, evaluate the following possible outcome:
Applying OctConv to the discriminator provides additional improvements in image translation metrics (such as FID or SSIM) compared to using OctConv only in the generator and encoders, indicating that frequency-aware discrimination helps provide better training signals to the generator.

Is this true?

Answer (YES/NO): NO